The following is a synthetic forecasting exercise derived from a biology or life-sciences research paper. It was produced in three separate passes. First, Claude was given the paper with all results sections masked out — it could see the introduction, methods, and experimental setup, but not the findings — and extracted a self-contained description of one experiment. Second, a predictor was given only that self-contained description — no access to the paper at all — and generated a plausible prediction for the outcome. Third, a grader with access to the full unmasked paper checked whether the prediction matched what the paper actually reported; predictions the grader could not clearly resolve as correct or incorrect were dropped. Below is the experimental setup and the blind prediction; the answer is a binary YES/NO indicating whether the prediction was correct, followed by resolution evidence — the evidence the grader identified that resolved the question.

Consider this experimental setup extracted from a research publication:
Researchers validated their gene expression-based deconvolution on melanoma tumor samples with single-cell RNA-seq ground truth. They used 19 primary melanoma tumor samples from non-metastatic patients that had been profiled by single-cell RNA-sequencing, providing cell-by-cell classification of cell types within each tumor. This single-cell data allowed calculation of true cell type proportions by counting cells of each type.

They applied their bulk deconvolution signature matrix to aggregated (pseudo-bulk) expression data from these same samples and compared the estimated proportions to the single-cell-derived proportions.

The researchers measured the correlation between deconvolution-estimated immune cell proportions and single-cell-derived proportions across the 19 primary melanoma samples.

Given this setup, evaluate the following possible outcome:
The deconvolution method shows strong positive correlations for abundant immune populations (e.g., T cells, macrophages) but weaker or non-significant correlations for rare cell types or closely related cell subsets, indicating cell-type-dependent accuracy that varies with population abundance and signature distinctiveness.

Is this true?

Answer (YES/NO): NO